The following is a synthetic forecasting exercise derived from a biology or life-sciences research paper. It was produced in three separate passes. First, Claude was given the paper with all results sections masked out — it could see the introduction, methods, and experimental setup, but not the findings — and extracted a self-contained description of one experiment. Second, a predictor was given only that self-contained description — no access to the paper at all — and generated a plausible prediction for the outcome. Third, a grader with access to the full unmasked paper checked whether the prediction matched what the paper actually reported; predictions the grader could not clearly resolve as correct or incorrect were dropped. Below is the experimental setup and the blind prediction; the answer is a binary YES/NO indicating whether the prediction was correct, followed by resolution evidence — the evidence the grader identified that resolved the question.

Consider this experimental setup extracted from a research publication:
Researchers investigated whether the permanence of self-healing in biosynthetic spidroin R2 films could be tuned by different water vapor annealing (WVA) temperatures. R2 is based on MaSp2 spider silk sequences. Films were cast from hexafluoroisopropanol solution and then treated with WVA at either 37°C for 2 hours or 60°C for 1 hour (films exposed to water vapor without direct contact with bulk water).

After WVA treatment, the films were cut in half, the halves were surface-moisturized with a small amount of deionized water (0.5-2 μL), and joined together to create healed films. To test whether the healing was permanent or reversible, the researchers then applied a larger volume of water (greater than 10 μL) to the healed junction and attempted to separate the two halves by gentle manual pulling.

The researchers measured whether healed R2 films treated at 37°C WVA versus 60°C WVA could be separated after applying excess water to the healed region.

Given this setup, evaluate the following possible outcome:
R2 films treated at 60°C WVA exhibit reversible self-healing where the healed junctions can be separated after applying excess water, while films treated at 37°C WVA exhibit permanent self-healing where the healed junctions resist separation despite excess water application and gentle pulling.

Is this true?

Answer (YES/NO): YES